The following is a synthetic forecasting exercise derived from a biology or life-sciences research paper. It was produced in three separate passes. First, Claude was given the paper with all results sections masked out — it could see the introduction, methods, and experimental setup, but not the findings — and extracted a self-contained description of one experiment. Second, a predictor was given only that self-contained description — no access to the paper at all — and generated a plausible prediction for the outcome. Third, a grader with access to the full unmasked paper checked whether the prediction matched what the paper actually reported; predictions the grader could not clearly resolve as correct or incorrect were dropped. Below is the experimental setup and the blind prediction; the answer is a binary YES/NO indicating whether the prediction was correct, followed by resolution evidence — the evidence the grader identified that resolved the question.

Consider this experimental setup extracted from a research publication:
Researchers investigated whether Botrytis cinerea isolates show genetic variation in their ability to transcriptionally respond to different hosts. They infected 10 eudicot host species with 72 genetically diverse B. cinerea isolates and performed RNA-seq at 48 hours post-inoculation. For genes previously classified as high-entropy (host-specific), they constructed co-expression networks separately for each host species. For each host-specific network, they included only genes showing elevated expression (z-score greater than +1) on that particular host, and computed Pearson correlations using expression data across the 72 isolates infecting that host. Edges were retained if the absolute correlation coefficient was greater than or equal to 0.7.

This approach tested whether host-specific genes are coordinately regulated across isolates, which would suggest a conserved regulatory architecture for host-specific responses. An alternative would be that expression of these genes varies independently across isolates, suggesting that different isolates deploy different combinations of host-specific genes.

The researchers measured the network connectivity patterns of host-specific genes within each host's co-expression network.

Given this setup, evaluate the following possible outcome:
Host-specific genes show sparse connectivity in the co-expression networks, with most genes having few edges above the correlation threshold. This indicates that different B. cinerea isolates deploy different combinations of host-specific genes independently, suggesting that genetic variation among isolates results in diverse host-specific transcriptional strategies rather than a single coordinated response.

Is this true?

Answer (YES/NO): NO